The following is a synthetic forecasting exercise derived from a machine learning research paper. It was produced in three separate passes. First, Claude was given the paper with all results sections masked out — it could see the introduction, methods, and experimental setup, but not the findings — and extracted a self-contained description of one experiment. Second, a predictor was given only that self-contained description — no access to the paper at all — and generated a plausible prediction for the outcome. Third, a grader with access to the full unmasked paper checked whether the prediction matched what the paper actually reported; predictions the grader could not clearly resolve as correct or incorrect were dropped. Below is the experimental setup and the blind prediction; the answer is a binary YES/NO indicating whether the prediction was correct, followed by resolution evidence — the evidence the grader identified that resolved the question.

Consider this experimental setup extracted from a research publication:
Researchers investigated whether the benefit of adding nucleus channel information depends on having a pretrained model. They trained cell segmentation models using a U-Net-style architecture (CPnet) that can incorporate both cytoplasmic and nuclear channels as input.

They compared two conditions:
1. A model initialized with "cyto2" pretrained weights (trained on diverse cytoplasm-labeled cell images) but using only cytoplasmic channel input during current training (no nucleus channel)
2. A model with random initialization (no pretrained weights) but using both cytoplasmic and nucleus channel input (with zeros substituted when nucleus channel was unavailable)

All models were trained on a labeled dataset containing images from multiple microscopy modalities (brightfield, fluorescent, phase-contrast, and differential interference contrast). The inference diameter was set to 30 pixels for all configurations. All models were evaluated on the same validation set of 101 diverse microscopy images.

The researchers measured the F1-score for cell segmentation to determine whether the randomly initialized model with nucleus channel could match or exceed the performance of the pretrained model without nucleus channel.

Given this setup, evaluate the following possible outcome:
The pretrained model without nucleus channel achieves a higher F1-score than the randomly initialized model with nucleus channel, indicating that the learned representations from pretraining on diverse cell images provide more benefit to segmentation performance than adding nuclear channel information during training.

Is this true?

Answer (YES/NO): NO